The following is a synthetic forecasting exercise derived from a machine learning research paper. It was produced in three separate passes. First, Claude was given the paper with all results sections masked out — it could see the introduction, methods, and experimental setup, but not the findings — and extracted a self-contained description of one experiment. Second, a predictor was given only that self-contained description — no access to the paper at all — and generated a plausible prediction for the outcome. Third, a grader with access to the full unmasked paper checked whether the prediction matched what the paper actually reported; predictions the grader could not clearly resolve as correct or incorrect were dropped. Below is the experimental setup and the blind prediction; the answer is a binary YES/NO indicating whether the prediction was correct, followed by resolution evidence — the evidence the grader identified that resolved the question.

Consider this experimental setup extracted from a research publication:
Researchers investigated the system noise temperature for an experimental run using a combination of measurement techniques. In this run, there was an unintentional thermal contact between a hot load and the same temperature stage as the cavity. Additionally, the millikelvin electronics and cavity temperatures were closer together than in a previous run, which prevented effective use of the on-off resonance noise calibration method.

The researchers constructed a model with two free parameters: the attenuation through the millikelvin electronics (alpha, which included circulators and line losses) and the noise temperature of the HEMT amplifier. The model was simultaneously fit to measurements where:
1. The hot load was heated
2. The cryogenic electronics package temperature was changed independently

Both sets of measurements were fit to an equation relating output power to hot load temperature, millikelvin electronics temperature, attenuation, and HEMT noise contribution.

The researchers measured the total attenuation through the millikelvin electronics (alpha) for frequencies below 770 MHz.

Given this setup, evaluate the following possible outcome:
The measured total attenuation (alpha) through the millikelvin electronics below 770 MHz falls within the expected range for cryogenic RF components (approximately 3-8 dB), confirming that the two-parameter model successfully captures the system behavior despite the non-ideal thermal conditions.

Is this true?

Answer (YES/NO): YES